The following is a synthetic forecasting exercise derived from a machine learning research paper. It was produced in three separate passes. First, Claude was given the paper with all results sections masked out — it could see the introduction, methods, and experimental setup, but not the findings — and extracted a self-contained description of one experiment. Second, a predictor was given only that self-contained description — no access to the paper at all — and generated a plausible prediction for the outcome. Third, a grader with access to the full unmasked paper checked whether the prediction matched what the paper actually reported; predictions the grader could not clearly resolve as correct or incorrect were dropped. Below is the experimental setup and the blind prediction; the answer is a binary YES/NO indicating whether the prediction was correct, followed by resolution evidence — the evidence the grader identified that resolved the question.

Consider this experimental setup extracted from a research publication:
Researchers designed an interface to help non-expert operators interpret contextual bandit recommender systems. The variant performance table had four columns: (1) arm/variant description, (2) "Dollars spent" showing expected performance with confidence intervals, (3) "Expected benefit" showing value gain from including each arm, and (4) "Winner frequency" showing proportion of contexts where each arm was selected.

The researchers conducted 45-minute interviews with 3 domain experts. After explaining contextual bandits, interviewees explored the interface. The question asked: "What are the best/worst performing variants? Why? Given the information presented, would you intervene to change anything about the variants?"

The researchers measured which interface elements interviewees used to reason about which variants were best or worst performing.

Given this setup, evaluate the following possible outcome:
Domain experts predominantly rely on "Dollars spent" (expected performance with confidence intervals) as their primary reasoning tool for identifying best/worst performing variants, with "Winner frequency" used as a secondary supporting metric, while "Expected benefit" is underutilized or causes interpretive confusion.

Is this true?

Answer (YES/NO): NO